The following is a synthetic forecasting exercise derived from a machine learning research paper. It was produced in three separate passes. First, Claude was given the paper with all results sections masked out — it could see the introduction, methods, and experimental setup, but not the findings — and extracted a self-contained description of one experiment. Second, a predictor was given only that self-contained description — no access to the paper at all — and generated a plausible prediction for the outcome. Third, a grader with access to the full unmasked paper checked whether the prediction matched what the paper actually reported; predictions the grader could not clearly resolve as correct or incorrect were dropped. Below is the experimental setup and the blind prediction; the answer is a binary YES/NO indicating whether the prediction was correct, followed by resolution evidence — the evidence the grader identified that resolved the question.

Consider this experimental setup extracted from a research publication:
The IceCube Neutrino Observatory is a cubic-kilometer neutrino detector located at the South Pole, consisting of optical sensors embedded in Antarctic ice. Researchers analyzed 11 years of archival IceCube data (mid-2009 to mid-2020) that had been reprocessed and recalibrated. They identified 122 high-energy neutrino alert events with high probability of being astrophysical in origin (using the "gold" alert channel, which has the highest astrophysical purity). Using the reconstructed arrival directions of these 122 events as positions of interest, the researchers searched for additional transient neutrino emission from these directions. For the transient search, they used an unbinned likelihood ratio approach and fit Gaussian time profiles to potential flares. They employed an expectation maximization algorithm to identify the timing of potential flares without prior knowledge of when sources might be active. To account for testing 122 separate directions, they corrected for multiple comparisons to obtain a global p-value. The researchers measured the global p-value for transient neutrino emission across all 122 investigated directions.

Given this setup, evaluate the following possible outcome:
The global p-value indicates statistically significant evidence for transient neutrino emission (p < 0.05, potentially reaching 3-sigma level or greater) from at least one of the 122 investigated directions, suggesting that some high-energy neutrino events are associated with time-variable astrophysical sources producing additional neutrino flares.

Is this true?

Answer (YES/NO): NO